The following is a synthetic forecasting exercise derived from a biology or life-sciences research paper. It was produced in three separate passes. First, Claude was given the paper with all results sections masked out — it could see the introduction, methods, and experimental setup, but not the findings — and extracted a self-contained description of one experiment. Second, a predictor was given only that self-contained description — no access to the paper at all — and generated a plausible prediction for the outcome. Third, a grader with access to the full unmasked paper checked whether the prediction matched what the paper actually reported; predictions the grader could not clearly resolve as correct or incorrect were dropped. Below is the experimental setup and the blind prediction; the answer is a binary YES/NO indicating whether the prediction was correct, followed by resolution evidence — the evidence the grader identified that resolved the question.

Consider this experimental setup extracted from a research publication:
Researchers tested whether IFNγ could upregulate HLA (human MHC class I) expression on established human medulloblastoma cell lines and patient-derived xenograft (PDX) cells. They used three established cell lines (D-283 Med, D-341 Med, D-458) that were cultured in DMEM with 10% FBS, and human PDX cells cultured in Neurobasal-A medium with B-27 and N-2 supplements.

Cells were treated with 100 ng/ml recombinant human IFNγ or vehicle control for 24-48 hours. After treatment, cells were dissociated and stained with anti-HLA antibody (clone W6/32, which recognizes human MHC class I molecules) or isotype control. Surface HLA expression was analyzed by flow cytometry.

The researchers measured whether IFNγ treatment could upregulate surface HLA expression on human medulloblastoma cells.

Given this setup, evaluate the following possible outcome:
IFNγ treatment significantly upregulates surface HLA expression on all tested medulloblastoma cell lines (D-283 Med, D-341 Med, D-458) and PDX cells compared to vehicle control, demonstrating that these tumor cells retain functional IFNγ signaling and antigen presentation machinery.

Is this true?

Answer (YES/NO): YES